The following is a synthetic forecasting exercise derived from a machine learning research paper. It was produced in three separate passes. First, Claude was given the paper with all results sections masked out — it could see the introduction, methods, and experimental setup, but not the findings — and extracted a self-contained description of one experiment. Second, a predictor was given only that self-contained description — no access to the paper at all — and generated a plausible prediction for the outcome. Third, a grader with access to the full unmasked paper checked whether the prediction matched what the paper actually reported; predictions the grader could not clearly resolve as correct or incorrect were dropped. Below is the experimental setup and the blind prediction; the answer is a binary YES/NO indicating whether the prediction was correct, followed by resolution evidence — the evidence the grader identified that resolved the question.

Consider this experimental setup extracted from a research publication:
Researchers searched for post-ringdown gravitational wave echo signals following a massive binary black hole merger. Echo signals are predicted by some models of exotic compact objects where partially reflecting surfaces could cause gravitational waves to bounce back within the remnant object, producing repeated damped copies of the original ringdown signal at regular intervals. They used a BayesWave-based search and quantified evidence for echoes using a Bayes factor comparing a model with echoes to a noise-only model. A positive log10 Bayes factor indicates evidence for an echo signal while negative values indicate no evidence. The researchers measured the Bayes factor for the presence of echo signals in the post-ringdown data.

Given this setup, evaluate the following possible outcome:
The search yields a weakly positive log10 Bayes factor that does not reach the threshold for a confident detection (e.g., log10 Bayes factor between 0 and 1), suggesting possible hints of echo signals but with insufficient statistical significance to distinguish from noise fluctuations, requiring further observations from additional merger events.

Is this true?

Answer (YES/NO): NO